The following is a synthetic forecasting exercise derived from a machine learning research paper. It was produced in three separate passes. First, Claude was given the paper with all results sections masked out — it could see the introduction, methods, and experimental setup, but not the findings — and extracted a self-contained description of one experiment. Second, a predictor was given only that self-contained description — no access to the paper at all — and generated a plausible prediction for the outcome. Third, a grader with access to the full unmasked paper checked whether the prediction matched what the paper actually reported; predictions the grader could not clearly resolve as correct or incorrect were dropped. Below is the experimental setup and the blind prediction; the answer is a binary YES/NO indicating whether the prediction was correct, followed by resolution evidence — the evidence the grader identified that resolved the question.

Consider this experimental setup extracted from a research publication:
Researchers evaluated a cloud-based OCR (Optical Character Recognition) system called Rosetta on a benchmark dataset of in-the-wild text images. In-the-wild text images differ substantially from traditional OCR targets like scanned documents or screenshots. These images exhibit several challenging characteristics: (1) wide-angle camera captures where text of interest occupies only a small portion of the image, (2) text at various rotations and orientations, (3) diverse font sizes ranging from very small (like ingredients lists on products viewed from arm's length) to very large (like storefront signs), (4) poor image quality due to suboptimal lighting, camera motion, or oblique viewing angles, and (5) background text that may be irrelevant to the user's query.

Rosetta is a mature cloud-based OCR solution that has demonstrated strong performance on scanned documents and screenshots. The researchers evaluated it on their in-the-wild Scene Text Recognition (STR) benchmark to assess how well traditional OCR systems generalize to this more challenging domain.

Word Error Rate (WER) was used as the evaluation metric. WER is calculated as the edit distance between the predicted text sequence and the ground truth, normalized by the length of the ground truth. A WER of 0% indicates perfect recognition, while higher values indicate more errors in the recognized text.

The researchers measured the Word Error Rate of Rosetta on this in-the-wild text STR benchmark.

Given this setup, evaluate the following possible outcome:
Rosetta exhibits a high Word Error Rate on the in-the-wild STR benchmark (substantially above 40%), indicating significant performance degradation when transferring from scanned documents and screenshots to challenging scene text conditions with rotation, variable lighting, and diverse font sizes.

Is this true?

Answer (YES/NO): YES